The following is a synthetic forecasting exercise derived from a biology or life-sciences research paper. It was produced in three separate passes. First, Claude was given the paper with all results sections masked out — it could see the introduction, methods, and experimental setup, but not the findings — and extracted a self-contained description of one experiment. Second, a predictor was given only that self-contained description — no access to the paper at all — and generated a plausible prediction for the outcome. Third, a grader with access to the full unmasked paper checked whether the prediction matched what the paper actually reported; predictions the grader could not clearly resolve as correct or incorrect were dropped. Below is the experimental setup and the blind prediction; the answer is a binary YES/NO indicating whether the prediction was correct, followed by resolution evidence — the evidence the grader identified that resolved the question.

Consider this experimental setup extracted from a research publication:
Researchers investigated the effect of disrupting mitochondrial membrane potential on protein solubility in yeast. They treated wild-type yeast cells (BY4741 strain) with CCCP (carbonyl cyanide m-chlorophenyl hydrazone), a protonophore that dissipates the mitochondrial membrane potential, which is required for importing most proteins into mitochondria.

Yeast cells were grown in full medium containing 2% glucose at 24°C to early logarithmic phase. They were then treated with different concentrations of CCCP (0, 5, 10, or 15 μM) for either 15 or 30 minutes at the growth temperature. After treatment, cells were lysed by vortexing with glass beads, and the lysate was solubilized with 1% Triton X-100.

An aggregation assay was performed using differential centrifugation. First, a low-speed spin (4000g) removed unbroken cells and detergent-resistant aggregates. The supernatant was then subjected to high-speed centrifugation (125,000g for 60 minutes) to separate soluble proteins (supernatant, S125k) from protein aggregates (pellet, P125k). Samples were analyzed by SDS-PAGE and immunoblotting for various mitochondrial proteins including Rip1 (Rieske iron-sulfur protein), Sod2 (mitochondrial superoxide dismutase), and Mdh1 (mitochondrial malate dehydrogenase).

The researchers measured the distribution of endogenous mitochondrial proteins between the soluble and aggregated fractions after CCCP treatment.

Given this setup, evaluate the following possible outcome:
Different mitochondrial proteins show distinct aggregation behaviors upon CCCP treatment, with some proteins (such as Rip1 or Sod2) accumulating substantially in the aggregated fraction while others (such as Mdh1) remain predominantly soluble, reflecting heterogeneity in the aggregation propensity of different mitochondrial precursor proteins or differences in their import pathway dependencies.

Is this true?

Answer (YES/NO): NO